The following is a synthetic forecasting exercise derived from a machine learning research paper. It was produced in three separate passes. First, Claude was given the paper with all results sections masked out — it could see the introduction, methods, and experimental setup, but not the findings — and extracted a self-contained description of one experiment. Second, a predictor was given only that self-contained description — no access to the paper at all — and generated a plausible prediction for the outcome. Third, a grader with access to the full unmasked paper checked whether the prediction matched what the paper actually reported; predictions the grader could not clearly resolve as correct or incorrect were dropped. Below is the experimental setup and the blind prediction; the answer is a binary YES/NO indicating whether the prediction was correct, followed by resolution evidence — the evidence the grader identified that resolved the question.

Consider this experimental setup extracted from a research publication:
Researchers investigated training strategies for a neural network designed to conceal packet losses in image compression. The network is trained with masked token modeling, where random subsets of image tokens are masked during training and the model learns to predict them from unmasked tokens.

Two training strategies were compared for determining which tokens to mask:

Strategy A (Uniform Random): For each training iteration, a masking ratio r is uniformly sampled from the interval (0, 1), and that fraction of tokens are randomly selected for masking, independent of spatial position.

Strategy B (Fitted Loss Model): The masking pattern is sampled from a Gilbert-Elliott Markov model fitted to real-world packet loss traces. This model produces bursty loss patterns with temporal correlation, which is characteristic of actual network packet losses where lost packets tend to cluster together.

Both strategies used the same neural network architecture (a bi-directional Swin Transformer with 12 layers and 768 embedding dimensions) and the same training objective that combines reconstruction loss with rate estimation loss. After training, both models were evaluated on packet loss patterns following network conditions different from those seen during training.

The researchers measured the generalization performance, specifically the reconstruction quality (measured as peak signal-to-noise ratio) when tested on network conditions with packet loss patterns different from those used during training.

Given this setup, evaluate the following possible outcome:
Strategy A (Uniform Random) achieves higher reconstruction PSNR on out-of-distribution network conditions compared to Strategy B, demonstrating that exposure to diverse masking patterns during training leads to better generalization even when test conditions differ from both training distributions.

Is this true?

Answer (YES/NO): YES